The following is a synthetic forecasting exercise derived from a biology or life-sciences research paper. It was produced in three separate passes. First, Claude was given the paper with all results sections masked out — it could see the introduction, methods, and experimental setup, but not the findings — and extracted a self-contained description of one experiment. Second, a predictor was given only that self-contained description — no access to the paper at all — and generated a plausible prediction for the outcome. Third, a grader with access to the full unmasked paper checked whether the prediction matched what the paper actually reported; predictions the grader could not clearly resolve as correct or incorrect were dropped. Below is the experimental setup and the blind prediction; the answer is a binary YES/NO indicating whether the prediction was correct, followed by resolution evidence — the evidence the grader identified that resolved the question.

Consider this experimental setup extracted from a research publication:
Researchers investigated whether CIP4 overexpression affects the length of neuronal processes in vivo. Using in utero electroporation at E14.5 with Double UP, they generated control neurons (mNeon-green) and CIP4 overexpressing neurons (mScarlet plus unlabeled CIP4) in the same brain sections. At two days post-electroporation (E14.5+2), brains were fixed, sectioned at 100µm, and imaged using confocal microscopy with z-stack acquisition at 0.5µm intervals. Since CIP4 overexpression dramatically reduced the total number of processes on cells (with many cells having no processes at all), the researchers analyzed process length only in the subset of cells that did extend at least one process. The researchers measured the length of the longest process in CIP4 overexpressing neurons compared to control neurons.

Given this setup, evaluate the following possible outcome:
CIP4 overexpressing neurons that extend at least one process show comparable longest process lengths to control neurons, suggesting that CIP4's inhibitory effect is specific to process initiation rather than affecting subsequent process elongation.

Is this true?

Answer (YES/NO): NO